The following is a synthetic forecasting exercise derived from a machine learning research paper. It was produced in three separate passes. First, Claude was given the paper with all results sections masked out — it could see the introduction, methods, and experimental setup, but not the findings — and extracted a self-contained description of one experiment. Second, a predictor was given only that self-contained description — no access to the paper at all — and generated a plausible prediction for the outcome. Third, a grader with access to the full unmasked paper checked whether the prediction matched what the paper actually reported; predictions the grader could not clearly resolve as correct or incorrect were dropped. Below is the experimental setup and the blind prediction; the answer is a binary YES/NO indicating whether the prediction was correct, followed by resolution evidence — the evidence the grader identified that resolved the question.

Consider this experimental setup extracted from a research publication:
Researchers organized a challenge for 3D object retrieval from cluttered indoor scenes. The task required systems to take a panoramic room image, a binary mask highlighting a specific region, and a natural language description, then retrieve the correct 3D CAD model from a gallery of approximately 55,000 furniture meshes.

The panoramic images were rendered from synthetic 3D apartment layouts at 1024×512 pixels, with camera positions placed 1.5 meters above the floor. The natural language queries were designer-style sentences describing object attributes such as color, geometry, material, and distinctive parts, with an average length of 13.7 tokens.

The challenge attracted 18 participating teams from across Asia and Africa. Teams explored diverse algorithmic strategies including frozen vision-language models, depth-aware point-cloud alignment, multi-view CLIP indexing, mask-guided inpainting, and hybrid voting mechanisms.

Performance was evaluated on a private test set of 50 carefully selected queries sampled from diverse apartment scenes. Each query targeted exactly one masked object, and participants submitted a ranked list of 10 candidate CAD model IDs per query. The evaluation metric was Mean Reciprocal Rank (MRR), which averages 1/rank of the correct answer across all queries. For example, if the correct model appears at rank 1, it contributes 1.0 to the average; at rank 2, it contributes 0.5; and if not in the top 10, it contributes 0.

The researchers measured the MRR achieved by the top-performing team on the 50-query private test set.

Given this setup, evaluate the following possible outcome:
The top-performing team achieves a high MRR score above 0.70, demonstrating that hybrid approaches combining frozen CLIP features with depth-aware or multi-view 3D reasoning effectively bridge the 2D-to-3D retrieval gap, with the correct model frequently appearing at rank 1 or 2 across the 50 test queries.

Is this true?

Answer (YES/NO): YES